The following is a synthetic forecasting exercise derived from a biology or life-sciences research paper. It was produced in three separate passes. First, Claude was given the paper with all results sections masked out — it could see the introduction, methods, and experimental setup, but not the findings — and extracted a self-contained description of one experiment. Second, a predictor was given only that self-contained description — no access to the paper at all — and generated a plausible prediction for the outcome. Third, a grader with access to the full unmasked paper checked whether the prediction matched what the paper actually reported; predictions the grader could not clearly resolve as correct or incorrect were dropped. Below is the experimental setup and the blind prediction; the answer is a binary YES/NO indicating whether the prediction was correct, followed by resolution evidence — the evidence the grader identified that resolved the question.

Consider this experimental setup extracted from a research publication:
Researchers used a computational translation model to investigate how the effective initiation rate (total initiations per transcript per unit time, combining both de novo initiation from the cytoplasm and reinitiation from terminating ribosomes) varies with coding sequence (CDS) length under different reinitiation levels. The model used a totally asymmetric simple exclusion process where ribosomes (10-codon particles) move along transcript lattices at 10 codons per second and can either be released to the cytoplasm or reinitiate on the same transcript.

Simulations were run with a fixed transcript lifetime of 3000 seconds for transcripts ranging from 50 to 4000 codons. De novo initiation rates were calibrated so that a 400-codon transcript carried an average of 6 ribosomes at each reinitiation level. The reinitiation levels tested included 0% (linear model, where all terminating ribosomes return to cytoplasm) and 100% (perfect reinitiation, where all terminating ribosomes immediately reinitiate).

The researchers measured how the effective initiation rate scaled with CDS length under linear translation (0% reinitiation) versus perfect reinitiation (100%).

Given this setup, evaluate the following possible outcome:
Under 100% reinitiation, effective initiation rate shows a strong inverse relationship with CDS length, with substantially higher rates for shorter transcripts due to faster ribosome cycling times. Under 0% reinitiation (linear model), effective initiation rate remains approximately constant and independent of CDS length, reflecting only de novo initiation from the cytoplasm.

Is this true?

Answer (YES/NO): YES